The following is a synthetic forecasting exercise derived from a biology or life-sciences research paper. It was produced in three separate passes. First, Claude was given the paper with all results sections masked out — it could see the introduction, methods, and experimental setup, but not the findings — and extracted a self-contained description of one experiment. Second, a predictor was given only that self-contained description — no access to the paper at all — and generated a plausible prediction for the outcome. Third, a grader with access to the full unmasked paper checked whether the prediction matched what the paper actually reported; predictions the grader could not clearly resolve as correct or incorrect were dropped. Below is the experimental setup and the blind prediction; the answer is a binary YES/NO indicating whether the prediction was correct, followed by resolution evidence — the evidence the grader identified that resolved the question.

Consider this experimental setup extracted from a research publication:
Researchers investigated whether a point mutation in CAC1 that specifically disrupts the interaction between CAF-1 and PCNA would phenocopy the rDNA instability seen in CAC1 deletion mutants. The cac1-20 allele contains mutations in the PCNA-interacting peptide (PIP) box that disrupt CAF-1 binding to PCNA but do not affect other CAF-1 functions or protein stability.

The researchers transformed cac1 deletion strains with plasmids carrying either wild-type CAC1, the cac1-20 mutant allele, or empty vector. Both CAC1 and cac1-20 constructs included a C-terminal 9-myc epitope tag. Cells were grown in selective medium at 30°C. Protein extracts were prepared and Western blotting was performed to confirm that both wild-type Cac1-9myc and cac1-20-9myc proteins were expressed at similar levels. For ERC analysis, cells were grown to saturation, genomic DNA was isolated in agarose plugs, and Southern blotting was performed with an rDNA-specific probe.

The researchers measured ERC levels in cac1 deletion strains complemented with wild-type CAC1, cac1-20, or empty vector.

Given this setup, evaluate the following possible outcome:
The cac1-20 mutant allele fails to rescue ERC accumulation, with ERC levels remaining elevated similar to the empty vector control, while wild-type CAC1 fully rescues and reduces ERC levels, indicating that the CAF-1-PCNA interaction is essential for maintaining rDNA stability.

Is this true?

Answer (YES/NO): YES